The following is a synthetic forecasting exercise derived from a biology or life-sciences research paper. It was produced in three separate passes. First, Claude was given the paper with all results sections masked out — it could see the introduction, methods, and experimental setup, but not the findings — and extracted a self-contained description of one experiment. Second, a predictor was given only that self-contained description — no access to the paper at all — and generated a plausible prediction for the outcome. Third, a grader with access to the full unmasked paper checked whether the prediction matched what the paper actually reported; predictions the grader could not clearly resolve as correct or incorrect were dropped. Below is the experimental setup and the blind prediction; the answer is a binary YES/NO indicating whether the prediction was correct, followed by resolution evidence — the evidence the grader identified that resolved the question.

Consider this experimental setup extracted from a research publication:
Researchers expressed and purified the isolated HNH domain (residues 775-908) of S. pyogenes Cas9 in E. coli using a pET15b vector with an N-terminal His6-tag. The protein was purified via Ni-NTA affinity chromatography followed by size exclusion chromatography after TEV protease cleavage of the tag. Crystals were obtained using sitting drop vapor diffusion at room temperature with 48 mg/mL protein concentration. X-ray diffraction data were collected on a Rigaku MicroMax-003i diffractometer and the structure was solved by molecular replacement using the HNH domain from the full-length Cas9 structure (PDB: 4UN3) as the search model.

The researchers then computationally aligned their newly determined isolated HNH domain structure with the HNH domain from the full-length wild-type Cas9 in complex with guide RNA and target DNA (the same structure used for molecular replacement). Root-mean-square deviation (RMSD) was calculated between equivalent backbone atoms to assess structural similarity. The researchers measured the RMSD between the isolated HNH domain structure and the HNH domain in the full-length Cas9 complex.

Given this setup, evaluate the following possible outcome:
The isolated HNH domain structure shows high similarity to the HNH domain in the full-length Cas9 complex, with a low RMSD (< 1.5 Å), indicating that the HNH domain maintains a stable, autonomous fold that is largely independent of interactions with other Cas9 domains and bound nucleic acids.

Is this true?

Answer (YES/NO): YES